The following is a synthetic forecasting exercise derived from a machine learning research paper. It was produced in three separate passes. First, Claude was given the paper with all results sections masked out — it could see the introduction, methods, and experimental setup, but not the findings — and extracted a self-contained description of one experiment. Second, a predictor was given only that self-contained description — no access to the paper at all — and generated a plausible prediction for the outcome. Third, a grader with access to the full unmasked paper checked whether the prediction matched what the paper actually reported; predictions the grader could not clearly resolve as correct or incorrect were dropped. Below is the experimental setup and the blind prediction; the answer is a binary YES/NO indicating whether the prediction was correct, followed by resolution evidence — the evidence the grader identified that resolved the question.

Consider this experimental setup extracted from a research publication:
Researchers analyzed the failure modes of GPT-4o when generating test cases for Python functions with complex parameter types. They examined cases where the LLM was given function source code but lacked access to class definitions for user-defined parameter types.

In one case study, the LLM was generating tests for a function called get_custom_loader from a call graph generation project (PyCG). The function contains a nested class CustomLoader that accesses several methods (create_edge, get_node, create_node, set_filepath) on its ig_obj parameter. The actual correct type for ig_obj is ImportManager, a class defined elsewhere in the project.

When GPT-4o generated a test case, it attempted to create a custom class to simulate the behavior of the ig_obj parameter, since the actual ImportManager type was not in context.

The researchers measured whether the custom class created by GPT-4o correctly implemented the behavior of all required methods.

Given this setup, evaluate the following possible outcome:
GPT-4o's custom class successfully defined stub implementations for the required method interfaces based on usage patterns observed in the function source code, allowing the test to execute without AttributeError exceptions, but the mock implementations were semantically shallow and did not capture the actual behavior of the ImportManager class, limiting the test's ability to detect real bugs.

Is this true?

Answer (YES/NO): YES